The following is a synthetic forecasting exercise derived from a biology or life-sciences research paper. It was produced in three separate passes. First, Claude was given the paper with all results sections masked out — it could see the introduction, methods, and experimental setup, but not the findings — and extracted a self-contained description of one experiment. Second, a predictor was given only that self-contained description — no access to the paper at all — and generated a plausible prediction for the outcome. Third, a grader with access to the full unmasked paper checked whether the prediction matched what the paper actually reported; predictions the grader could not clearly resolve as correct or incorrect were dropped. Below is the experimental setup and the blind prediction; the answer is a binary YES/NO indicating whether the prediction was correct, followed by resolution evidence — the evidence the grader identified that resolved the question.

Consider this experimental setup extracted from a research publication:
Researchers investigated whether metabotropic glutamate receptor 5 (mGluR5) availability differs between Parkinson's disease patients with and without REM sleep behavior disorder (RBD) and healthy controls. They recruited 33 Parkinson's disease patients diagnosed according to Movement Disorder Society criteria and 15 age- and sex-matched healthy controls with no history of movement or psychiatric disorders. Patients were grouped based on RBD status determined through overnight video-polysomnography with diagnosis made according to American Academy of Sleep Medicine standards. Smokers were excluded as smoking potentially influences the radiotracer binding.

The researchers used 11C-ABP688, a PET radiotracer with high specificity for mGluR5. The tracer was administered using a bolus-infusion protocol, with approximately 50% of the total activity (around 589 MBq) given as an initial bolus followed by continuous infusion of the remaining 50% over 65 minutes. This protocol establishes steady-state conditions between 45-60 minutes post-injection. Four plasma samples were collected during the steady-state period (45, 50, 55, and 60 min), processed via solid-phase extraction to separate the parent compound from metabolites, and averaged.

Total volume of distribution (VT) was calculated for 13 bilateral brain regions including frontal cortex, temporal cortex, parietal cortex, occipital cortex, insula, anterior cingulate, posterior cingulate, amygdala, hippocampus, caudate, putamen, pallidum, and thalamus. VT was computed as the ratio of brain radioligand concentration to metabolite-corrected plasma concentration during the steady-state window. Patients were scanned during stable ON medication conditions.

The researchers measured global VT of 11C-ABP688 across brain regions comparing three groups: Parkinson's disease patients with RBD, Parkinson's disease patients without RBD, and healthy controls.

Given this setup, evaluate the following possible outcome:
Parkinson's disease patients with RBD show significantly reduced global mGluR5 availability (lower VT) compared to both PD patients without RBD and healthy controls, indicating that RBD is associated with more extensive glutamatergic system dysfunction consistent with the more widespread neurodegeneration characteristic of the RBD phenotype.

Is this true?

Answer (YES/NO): NO